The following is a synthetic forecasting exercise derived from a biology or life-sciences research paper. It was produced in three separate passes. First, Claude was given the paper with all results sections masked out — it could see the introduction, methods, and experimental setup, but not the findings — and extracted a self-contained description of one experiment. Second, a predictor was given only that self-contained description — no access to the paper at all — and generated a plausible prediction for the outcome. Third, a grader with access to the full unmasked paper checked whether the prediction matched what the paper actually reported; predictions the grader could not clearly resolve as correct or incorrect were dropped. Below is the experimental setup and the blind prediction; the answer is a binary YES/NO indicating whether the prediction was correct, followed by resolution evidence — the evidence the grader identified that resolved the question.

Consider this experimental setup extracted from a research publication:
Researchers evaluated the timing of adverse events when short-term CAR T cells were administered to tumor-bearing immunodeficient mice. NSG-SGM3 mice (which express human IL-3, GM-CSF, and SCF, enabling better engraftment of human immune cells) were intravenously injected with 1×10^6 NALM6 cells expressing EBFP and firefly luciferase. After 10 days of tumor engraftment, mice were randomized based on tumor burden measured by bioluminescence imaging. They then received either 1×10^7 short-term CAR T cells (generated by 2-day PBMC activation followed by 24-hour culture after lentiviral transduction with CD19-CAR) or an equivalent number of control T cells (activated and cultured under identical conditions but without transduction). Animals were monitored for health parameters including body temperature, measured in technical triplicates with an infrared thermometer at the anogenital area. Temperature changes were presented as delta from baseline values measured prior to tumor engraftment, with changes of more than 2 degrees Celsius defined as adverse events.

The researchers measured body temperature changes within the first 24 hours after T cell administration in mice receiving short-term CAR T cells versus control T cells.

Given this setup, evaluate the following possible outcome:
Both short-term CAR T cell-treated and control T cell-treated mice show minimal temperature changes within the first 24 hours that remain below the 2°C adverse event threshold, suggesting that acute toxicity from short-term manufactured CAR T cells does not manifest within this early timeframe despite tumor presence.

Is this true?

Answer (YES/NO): NO